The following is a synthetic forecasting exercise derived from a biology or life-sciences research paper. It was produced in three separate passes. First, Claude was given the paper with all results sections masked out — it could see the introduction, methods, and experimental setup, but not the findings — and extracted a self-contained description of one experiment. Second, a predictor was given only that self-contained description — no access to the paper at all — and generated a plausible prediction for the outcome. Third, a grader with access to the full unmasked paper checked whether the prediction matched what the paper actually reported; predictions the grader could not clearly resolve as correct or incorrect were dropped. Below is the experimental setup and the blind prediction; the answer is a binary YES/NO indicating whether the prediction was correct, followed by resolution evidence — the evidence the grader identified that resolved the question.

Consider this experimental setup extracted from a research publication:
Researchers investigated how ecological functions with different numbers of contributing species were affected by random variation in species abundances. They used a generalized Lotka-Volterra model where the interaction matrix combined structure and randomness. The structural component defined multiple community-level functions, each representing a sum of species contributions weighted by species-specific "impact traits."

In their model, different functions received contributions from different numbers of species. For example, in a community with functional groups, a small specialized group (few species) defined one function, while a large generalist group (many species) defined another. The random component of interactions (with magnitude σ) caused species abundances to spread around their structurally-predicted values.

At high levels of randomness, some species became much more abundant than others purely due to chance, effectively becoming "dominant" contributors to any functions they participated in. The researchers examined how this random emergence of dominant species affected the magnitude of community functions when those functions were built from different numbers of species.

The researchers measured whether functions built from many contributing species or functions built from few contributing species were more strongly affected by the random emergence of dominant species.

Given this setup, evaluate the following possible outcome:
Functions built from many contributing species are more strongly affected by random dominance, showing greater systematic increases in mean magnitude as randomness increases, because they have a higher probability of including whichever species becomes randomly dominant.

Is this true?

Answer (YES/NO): YES